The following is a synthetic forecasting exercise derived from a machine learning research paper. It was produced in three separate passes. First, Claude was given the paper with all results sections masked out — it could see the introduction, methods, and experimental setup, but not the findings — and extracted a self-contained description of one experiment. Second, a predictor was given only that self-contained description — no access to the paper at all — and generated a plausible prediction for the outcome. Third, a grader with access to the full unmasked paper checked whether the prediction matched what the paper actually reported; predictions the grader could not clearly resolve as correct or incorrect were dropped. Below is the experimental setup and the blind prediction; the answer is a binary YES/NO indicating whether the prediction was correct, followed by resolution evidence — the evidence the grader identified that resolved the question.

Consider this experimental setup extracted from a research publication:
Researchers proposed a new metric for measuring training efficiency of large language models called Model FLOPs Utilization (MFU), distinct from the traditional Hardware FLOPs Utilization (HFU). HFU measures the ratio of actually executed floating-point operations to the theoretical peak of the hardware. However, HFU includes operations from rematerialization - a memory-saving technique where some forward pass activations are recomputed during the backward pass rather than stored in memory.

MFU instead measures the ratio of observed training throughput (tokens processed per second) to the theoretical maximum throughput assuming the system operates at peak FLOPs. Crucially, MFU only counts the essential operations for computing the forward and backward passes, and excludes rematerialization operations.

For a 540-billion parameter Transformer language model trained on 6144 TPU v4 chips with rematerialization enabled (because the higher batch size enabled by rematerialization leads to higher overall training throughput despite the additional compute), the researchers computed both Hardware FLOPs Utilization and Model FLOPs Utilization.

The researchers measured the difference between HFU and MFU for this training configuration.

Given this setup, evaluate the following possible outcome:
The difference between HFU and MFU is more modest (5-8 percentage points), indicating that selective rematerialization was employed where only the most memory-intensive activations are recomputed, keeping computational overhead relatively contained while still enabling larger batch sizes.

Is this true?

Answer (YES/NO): NO